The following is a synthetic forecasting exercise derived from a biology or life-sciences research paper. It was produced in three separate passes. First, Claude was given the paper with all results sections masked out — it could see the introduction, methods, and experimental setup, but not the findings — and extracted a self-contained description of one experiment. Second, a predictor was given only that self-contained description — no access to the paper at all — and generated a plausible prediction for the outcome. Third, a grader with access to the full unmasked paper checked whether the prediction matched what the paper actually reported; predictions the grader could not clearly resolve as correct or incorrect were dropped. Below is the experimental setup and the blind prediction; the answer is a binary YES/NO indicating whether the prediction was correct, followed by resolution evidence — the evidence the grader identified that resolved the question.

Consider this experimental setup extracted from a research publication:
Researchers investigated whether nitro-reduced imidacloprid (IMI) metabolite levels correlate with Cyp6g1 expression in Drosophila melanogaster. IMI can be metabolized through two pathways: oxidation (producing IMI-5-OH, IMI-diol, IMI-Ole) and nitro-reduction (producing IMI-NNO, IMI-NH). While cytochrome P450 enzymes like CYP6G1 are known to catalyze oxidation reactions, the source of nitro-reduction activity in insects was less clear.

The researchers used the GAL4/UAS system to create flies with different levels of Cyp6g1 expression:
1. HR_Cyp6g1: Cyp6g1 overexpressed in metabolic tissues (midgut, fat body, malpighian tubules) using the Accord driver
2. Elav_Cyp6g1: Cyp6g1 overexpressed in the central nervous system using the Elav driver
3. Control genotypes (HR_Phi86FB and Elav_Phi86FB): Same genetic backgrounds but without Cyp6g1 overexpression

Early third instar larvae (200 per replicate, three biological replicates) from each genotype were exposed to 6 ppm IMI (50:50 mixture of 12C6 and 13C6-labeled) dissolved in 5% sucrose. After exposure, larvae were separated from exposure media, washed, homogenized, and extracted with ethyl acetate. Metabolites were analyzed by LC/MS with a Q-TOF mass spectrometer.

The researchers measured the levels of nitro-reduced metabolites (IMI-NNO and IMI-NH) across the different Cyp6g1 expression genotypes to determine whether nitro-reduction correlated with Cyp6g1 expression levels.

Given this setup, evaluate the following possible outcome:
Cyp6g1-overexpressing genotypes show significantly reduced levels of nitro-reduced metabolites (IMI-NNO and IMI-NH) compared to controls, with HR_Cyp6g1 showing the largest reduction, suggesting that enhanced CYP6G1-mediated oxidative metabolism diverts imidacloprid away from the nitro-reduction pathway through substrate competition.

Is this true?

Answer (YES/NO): NO